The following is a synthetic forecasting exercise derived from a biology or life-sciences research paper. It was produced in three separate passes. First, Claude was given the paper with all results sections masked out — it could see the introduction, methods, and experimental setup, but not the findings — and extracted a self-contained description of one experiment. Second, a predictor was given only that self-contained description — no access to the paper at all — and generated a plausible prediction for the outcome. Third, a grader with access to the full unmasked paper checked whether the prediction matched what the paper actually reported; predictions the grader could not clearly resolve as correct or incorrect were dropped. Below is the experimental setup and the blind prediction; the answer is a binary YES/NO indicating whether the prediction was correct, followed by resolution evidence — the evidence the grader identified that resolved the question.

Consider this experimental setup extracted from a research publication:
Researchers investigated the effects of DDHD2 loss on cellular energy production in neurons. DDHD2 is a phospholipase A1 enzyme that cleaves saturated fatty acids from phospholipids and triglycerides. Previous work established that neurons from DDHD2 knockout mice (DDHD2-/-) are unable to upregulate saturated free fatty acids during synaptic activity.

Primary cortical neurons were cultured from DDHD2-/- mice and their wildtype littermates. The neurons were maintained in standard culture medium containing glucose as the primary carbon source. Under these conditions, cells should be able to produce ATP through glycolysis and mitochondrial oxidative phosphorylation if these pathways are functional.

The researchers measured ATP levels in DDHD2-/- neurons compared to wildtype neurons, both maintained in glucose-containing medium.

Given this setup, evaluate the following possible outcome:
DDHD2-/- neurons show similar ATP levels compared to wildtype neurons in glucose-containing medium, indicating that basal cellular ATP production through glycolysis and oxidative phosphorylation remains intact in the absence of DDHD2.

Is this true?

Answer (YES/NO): NO